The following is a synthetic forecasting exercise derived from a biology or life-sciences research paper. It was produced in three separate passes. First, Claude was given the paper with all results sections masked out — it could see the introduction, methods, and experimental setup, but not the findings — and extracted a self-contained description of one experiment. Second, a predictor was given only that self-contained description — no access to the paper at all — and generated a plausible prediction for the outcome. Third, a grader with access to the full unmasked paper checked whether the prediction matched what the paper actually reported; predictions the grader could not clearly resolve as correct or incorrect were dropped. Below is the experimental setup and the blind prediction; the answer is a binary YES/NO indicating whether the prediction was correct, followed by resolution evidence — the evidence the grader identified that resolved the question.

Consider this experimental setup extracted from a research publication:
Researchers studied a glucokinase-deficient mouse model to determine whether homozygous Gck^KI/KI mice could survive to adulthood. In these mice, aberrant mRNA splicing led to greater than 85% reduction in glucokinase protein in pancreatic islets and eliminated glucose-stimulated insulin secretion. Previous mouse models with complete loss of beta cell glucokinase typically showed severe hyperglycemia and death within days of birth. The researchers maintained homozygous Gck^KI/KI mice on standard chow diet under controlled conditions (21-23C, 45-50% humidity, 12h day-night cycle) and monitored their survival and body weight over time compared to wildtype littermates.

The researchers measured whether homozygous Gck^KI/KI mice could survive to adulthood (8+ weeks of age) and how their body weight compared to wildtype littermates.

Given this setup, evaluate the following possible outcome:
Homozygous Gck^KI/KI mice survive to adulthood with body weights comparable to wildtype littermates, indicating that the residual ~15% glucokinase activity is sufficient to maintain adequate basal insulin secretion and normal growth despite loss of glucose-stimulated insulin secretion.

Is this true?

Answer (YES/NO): NO